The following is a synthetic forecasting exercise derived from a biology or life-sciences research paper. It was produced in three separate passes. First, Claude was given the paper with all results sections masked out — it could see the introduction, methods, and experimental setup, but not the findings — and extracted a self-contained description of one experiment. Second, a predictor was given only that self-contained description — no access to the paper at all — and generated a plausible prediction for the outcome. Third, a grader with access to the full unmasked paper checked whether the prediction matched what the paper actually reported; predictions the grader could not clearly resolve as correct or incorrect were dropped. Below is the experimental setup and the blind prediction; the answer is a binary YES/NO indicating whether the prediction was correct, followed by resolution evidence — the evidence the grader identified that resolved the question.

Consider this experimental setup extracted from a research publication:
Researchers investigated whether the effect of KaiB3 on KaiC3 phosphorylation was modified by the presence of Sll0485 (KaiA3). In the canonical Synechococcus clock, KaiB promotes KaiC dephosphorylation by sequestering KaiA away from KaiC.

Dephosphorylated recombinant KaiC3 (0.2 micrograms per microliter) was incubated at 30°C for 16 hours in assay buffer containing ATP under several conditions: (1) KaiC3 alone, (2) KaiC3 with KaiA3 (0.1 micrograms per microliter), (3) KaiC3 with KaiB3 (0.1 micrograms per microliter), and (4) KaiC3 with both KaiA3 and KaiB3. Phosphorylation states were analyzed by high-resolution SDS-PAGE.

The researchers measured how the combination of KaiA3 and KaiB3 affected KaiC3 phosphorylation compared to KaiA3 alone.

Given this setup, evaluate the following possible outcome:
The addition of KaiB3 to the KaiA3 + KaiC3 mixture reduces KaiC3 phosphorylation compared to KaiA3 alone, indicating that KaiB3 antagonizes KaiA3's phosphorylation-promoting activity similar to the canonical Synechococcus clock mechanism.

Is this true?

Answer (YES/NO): YES